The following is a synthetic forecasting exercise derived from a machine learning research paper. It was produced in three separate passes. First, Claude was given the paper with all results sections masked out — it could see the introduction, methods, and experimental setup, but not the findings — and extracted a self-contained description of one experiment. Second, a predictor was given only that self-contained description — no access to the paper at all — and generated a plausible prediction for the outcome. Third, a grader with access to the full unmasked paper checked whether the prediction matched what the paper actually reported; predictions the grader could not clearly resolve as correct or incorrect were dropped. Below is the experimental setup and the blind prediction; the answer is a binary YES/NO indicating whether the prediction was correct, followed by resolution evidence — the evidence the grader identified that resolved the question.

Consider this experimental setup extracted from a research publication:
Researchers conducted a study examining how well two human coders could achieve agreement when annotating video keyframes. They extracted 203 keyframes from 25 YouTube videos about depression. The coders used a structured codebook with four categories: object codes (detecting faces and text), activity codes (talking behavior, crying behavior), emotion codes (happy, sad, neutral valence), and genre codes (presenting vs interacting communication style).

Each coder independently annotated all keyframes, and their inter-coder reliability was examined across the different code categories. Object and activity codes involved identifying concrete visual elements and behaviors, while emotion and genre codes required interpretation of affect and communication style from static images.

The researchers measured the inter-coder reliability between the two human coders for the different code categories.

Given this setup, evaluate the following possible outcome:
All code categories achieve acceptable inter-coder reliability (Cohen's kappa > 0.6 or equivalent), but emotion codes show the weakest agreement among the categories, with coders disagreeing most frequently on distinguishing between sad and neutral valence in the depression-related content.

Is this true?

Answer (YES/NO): NO